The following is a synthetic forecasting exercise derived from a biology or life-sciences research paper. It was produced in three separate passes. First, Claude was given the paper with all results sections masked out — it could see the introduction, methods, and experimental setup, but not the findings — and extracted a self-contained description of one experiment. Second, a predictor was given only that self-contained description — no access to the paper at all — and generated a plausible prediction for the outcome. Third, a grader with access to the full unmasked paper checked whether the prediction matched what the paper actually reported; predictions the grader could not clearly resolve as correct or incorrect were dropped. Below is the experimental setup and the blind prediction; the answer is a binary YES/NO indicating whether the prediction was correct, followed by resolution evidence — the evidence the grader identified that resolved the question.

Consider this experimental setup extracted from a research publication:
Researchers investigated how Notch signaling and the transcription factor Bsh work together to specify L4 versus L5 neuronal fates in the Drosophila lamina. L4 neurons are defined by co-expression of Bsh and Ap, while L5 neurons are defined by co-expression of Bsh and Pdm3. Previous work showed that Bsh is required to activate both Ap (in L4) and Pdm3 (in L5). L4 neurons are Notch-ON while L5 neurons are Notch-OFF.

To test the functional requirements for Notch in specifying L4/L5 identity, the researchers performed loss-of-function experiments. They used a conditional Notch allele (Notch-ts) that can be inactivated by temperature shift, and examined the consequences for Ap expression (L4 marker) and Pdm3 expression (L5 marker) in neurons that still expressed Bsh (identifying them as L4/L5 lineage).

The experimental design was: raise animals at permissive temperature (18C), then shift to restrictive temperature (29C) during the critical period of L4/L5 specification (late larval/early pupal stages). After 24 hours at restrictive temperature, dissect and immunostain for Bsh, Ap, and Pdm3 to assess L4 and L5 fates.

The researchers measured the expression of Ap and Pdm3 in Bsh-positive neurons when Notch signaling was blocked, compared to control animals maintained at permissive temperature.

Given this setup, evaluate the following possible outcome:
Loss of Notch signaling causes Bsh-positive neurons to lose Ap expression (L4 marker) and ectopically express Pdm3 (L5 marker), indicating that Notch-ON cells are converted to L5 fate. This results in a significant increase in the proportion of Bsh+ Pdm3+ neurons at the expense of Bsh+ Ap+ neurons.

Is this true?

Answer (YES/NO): YES